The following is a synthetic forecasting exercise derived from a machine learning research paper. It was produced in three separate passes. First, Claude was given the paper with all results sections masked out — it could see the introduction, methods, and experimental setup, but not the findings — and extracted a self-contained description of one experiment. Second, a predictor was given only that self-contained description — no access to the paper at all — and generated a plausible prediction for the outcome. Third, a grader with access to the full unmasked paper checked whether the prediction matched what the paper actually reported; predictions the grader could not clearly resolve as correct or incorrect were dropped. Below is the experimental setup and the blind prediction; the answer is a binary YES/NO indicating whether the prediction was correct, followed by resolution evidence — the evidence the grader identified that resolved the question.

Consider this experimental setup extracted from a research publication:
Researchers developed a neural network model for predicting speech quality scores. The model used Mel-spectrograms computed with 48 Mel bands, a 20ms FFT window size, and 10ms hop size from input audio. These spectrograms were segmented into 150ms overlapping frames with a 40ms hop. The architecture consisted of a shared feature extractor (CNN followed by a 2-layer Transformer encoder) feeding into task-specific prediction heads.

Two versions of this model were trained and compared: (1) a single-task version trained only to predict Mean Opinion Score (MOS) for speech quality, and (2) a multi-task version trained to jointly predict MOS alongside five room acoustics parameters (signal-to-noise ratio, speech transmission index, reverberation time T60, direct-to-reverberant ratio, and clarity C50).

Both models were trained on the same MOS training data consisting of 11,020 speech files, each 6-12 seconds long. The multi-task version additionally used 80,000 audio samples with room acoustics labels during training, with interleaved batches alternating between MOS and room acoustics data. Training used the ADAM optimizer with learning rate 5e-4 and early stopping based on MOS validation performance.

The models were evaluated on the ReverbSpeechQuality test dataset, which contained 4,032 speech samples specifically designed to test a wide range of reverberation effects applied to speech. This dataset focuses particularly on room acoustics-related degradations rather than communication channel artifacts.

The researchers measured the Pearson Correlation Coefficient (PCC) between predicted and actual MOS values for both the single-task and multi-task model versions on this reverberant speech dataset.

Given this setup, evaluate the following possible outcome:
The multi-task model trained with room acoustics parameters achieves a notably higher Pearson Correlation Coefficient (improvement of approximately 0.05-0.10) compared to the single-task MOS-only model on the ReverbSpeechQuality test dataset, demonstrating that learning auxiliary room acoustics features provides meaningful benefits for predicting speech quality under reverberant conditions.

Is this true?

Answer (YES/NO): YES